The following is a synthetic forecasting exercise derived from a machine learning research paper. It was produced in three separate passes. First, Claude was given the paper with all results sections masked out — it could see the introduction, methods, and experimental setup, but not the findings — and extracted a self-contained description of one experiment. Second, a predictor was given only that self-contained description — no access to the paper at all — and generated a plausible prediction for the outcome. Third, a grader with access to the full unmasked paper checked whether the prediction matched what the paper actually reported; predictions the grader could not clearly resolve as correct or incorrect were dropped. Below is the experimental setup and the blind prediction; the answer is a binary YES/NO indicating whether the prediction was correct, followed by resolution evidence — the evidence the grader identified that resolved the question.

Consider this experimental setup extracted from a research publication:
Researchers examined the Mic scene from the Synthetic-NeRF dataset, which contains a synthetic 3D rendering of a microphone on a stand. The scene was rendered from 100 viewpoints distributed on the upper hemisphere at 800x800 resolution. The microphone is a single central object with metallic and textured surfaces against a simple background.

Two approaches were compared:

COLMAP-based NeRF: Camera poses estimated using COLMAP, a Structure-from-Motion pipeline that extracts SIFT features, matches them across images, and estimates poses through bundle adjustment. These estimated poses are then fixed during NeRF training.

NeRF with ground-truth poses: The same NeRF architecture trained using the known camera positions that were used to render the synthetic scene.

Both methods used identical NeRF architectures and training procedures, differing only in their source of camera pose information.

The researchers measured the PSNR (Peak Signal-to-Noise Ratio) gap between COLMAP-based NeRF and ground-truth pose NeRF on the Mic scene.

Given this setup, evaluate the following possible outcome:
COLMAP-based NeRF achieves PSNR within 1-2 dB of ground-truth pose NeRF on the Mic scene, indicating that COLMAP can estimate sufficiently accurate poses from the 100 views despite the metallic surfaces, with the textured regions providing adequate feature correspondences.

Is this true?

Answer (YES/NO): NO